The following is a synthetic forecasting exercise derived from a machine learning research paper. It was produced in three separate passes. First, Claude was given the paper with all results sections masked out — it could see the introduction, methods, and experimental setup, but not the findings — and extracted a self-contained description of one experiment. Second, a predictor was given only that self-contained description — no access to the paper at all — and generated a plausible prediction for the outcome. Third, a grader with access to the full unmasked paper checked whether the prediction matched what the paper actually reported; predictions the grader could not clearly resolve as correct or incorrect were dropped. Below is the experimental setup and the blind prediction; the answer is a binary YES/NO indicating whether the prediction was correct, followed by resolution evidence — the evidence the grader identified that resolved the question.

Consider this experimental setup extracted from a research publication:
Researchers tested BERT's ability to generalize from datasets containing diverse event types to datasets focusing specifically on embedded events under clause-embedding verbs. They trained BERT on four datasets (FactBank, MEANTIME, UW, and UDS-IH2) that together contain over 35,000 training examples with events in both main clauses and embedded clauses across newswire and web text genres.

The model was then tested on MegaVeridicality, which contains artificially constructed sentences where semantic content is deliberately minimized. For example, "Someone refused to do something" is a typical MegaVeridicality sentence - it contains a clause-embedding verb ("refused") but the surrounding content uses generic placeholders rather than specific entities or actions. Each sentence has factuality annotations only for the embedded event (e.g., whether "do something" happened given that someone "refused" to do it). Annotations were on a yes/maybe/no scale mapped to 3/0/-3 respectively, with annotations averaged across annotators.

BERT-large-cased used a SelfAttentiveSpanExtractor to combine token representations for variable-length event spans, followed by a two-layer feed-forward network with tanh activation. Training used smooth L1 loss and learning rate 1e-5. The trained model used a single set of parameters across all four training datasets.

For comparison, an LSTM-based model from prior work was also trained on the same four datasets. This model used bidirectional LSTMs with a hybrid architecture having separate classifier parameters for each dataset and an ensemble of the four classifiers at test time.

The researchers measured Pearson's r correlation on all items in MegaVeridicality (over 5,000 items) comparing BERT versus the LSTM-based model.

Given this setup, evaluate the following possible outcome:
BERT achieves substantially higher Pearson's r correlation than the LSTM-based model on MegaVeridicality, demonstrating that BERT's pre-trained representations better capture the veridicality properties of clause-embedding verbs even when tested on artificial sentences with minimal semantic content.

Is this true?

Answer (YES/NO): NO